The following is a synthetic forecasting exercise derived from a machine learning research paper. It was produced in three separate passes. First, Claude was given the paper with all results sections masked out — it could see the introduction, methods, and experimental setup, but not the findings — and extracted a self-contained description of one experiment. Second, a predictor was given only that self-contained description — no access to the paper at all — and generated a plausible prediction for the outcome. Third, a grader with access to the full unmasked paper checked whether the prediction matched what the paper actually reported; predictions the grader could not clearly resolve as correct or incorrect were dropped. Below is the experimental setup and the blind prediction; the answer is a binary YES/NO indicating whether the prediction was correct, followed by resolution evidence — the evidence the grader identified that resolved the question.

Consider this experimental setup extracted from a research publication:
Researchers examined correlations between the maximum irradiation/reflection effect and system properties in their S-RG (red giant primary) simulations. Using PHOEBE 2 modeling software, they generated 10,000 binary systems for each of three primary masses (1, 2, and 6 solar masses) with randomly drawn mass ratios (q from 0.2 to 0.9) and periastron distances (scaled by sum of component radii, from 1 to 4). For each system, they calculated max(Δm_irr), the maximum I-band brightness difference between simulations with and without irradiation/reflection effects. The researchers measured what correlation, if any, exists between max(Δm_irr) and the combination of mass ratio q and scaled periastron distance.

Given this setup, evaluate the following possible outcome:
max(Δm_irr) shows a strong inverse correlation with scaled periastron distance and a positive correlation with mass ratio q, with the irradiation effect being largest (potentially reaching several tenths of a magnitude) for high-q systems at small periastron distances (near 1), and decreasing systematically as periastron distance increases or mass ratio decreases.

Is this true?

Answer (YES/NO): NO